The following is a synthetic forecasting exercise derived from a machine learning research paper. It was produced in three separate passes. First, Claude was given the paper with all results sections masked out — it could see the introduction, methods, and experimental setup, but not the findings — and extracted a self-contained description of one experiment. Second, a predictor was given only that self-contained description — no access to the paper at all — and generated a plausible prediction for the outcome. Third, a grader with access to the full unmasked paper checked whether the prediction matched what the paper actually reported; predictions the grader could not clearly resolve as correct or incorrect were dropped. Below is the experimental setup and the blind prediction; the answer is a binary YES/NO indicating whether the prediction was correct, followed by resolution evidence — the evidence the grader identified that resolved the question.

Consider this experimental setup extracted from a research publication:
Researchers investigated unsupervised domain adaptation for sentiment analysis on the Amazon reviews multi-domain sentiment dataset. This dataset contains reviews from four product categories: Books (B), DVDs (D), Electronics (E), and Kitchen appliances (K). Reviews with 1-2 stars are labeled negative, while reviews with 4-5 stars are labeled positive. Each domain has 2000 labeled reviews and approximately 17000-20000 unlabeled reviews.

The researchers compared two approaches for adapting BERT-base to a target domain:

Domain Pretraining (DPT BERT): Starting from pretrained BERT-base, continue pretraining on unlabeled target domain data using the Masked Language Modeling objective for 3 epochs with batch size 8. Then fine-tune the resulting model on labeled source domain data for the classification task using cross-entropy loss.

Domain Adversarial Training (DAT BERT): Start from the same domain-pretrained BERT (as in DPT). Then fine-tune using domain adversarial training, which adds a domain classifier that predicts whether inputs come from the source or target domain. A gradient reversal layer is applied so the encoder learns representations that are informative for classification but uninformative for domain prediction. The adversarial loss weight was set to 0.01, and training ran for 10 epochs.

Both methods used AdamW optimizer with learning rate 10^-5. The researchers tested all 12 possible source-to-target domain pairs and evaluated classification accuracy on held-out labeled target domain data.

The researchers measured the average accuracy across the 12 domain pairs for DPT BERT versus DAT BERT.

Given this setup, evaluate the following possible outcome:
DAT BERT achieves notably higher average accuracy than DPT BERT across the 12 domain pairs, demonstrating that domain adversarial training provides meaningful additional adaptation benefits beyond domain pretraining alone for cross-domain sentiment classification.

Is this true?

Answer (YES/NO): NO